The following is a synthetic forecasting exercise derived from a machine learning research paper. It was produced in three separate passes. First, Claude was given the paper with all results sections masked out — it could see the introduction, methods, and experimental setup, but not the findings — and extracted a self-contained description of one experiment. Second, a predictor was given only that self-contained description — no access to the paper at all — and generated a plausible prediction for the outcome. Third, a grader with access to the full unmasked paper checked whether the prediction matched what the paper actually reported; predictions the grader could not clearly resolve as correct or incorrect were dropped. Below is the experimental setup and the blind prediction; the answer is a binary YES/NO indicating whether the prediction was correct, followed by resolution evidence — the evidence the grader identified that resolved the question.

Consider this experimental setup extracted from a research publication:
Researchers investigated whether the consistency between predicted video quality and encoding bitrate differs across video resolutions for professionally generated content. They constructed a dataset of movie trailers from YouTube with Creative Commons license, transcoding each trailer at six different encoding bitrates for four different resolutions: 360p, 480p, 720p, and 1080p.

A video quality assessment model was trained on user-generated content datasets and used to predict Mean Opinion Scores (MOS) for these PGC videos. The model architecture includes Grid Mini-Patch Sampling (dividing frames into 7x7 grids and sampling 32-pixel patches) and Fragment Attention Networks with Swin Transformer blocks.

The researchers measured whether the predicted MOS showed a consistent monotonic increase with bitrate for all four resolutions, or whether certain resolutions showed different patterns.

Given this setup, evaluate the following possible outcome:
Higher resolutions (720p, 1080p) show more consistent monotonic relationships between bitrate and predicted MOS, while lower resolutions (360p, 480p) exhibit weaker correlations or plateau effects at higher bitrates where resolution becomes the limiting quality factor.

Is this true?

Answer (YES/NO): NO